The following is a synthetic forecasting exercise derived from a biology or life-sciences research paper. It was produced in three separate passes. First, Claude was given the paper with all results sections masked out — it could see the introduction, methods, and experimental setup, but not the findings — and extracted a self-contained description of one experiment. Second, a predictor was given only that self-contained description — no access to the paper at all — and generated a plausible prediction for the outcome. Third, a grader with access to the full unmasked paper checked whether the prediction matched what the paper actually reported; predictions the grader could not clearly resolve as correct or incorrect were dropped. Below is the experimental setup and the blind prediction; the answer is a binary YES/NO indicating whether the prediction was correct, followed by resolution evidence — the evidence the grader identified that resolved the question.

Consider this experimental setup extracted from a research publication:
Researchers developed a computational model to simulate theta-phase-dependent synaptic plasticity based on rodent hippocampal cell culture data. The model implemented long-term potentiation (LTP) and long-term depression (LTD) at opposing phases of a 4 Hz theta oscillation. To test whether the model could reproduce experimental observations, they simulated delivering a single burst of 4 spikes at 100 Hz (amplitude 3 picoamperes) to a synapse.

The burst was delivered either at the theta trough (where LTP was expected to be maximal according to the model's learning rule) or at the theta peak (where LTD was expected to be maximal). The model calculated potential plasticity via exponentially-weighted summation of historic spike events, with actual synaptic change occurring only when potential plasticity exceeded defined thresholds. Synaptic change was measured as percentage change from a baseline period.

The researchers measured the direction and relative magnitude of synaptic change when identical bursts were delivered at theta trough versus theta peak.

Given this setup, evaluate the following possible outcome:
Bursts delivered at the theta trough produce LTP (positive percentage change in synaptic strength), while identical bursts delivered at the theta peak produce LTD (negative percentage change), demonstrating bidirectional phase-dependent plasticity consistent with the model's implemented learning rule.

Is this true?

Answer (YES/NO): YES